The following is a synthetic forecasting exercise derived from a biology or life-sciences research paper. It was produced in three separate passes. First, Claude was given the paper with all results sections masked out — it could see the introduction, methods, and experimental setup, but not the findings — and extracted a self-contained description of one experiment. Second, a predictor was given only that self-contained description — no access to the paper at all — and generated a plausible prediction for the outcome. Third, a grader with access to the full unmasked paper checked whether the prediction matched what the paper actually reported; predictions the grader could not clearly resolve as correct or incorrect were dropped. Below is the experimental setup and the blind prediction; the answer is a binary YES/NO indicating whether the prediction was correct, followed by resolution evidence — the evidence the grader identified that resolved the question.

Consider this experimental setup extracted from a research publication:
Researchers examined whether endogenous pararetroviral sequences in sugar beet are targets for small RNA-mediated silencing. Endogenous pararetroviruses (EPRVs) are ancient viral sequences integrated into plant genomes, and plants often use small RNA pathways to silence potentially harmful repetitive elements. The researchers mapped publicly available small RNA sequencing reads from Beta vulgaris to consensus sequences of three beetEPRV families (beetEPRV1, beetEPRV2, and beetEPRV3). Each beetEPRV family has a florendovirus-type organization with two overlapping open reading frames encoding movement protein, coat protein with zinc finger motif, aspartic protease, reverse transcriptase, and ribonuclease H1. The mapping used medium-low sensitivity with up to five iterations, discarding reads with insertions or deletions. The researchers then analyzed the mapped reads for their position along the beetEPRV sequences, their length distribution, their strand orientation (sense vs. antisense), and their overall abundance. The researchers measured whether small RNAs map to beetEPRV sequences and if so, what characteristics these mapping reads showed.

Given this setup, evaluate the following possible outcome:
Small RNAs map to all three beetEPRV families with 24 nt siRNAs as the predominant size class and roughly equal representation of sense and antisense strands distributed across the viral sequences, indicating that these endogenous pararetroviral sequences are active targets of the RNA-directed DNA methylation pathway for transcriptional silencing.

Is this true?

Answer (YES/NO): NO